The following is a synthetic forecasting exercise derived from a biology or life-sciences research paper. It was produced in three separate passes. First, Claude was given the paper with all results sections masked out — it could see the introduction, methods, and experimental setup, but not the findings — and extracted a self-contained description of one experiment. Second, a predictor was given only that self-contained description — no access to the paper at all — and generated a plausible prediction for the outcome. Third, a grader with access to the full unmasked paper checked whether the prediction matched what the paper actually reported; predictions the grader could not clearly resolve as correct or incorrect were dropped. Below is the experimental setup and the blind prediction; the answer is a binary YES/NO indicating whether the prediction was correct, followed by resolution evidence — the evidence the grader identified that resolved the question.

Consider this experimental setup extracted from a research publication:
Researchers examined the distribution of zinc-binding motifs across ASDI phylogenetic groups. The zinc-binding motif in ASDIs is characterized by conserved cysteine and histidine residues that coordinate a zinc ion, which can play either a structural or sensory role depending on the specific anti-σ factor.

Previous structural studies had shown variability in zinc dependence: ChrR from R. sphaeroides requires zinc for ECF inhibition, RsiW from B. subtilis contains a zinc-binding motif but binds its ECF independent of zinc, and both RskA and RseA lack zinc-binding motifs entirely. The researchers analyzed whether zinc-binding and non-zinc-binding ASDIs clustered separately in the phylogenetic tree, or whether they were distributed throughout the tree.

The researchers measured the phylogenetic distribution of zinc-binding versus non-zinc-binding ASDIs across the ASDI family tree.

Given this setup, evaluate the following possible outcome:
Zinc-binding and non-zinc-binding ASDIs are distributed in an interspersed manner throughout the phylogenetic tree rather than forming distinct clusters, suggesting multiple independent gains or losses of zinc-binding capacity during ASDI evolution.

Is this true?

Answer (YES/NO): YES